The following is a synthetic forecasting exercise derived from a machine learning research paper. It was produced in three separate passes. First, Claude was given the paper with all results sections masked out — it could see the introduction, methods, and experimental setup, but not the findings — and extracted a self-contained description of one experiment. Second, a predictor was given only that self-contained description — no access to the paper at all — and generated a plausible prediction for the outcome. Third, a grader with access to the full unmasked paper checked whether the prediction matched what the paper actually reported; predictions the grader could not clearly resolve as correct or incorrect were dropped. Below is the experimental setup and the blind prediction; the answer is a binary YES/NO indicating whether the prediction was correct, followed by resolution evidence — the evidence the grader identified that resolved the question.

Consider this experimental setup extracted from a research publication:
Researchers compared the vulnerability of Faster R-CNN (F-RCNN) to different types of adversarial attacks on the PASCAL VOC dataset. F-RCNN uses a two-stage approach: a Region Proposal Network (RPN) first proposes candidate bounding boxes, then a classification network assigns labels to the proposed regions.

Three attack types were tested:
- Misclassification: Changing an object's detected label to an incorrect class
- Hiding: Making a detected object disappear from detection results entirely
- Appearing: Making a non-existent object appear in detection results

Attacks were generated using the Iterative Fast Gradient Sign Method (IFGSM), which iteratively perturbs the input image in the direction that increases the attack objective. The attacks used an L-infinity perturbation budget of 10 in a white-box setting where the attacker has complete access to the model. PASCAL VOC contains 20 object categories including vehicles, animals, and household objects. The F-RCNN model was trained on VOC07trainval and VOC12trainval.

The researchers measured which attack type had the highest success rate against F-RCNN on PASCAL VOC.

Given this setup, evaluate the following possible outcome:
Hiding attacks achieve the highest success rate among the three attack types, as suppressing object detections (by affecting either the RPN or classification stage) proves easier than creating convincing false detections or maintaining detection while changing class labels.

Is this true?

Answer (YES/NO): NO